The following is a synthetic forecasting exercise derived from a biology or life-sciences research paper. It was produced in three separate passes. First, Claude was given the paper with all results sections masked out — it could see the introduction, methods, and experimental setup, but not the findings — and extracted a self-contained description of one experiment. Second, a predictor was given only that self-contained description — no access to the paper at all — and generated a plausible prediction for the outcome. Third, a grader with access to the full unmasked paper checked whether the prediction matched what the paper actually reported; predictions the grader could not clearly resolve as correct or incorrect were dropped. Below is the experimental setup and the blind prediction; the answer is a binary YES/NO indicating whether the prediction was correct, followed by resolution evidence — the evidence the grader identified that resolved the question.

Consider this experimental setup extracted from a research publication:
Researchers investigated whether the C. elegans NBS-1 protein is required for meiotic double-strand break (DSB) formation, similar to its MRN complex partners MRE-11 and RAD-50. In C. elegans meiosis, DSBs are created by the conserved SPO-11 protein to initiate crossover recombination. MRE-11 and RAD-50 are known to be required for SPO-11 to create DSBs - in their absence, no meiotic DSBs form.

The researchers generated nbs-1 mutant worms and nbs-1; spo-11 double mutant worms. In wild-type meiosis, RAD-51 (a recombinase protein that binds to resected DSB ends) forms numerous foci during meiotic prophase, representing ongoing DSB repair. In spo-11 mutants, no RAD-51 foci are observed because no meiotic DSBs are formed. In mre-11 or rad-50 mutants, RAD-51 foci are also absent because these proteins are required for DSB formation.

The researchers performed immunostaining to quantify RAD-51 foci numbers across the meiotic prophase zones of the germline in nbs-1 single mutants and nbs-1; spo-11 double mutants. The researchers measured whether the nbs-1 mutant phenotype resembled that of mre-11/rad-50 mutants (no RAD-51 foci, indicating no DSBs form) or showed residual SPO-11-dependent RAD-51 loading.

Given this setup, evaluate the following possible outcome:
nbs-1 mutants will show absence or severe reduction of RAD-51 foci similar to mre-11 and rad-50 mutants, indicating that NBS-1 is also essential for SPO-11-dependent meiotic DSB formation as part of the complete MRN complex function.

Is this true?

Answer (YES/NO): NO